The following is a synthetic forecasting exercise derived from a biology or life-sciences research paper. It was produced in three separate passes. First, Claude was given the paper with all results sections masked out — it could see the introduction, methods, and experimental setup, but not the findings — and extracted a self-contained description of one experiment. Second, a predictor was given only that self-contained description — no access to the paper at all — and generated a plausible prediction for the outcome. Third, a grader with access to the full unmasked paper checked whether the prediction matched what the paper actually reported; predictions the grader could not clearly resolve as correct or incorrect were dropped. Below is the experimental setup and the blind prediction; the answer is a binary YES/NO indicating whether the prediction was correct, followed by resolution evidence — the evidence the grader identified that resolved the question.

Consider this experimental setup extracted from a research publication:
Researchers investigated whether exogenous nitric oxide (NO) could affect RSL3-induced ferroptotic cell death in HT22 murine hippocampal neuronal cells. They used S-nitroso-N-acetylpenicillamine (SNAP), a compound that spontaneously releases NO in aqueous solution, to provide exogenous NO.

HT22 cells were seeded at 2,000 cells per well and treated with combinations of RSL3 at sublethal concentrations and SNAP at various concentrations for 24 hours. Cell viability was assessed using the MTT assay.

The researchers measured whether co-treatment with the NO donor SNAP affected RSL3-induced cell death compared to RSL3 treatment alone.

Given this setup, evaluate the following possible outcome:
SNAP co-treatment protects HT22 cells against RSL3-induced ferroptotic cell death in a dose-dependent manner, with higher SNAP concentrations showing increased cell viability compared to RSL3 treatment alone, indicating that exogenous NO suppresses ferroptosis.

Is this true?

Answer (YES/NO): NO